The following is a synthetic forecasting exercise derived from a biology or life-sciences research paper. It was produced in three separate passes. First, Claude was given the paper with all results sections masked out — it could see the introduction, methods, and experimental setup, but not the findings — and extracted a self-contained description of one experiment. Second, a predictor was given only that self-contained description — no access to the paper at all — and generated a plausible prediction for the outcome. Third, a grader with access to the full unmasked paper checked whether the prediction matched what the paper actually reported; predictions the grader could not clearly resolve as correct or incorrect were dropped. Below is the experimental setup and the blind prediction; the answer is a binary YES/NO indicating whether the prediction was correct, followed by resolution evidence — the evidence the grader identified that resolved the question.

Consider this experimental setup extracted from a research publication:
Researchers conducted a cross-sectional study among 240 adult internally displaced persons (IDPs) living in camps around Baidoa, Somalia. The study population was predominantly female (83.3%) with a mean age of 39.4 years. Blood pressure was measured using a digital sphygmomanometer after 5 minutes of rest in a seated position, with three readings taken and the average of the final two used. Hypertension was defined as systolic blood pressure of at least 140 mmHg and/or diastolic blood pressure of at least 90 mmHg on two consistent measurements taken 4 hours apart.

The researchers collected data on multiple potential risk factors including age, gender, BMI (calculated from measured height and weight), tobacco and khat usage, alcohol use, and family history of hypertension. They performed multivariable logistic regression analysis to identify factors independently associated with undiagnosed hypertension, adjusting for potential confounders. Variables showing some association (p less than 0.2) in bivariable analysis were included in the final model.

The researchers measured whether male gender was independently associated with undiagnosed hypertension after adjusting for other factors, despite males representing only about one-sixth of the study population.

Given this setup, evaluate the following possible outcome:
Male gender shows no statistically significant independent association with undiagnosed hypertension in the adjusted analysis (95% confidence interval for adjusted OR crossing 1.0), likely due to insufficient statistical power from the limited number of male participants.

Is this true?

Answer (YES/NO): NO